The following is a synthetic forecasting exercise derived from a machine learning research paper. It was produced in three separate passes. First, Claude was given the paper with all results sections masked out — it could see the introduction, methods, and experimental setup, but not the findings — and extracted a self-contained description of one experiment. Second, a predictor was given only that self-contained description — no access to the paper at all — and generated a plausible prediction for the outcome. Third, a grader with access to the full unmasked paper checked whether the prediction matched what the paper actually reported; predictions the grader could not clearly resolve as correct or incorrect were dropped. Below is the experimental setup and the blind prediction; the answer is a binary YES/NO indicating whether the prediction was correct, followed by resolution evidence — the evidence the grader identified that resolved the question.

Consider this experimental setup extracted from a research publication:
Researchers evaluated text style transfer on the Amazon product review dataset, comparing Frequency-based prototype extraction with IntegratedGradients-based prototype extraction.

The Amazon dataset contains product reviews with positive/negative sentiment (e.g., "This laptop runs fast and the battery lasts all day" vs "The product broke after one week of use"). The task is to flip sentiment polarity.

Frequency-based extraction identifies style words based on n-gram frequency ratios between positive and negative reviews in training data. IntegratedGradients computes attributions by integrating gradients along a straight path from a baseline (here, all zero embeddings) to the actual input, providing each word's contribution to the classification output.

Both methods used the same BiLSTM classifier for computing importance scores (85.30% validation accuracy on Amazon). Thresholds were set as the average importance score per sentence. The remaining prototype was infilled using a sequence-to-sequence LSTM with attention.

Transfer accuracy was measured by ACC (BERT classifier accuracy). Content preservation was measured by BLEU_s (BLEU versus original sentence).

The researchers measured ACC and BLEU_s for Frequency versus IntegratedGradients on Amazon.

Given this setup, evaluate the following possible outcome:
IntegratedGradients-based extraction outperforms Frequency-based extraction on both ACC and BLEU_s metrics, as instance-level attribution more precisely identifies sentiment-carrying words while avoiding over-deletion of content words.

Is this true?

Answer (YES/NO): NO